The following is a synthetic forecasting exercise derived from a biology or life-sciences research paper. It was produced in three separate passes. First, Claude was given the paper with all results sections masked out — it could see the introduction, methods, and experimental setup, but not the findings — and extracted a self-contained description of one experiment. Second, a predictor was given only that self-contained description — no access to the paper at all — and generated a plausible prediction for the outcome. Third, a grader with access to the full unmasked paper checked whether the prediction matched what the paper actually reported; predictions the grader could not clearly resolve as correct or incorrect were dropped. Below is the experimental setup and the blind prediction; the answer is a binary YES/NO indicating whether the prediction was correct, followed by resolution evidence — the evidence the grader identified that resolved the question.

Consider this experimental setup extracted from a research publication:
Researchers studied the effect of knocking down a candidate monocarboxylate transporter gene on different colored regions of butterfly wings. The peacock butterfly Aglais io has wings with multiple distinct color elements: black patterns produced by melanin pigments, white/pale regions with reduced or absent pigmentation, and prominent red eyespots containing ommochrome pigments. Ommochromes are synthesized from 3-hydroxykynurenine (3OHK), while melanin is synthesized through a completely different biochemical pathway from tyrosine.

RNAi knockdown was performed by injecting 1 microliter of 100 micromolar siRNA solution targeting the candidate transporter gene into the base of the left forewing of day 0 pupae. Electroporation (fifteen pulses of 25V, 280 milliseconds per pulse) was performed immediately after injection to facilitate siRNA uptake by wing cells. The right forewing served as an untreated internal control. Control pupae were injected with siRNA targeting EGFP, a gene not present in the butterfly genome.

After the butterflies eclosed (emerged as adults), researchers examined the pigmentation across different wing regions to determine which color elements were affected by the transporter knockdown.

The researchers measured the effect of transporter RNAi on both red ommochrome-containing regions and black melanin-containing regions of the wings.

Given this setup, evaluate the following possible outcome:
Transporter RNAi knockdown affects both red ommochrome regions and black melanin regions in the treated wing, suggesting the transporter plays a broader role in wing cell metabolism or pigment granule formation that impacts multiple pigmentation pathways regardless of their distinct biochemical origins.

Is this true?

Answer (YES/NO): NO